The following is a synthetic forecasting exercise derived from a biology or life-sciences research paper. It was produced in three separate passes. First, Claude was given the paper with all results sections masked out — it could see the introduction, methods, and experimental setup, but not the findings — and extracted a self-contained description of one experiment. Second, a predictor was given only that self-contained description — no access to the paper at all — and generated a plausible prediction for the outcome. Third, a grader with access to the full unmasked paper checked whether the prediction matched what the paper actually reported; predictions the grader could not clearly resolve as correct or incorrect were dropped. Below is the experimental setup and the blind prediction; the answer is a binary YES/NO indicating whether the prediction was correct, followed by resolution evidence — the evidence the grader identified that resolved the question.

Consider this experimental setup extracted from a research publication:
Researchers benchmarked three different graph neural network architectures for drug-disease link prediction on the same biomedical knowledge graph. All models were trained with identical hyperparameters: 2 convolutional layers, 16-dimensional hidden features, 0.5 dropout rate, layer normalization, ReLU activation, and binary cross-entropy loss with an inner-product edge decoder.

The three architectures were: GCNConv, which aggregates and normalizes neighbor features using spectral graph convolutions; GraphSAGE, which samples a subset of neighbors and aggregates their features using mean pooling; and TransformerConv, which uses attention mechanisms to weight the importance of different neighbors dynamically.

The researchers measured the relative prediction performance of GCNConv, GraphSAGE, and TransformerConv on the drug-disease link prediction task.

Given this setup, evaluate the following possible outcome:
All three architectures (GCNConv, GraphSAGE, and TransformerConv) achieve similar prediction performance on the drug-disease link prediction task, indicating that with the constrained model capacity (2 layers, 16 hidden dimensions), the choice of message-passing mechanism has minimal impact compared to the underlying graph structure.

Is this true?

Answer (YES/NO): NO